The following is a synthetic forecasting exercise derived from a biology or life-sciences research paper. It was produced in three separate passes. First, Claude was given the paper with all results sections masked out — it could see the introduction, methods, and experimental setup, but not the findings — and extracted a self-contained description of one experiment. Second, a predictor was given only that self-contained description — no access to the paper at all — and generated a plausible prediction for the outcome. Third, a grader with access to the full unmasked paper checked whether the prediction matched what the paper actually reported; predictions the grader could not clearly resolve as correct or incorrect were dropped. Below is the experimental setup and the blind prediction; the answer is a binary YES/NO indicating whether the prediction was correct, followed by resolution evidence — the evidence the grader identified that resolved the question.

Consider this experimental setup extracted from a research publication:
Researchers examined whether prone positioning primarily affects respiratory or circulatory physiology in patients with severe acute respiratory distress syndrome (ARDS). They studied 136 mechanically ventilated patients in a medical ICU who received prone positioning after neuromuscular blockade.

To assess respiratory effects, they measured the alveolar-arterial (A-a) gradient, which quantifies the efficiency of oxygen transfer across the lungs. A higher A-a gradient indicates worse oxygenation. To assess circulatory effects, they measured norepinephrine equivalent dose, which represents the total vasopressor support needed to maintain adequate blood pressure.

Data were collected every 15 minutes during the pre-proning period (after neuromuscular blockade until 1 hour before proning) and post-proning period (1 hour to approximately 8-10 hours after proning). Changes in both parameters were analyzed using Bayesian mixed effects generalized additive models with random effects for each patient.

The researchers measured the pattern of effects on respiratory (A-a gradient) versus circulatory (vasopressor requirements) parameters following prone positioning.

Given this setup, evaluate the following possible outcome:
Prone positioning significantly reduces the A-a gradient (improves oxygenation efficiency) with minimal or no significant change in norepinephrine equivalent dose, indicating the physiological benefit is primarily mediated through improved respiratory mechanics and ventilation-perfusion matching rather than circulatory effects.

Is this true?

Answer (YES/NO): YES